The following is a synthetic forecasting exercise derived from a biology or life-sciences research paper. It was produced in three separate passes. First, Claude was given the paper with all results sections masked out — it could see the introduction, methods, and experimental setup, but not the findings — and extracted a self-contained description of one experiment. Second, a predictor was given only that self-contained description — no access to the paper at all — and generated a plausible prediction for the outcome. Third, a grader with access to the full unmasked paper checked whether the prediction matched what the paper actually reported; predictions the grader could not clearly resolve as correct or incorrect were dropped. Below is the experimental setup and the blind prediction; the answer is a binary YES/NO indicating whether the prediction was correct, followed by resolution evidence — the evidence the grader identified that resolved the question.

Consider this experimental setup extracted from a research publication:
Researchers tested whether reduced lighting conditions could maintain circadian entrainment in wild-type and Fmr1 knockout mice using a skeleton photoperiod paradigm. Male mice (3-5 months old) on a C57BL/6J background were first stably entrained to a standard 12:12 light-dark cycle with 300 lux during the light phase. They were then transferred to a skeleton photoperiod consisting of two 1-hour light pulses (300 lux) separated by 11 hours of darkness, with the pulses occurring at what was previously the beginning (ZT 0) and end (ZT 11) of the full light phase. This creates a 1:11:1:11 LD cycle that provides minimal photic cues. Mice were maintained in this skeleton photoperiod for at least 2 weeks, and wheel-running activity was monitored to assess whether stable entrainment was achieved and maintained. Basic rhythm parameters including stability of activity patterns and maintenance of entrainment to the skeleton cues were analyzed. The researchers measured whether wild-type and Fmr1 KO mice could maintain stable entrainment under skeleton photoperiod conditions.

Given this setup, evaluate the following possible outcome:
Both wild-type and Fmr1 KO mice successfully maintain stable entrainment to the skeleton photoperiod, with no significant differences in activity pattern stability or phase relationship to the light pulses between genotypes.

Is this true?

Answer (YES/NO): NO